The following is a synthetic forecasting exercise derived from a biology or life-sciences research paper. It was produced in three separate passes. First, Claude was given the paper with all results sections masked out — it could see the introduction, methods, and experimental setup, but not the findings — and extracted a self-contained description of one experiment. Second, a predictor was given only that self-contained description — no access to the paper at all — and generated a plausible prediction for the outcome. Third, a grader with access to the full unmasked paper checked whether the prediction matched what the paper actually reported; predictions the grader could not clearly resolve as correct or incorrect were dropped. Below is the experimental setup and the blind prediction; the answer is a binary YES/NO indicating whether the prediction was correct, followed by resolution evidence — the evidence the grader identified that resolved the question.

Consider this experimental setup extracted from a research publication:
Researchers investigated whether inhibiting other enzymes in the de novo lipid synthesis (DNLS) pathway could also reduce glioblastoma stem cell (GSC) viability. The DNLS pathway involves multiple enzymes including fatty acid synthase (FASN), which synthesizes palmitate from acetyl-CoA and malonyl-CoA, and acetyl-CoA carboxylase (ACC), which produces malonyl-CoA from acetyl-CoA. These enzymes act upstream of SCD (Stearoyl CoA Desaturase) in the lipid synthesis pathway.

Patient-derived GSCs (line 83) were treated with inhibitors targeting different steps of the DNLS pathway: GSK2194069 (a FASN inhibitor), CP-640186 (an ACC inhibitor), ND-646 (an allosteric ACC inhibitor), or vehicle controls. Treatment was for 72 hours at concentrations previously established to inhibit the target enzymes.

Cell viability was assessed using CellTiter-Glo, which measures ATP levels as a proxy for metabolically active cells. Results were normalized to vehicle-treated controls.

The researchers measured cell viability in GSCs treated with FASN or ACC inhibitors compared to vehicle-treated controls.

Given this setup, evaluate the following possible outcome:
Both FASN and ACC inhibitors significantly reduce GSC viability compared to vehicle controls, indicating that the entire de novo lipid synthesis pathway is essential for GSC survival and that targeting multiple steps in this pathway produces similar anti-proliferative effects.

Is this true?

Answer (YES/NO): YES